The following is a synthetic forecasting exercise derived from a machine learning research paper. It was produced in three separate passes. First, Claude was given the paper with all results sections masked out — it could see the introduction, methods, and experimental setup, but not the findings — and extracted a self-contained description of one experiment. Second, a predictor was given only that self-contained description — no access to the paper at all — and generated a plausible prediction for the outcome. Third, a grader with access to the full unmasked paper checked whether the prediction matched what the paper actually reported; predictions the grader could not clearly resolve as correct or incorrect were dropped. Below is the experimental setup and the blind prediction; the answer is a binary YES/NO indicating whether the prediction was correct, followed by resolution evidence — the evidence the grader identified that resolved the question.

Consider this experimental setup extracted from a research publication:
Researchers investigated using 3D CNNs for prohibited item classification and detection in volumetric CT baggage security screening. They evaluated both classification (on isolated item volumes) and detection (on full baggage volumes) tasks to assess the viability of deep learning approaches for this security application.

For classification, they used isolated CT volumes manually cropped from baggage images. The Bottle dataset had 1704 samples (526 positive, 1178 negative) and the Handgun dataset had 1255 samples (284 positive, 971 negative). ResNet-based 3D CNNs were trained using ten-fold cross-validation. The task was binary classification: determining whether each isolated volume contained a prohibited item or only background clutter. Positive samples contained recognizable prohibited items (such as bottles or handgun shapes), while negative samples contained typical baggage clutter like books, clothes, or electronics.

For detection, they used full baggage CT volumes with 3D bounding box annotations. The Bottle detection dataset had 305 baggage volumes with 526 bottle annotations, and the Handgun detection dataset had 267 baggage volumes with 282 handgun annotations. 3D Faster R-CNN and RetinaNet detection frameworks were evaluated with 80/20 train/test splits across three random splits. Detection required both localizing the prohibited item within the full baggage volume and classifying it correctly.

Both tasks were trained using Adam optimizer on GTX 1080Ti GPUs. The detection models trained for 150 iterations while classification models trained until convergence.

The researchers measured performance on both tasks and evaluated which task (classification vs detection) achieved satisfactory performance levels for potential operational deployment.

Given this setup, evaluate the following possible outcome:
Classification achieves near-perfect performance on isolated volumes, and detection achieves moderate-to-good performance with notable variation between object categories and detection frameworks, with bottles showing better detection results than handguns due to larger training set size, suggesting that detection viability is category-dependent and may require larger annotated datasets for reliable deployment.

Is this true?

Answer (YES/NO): NO